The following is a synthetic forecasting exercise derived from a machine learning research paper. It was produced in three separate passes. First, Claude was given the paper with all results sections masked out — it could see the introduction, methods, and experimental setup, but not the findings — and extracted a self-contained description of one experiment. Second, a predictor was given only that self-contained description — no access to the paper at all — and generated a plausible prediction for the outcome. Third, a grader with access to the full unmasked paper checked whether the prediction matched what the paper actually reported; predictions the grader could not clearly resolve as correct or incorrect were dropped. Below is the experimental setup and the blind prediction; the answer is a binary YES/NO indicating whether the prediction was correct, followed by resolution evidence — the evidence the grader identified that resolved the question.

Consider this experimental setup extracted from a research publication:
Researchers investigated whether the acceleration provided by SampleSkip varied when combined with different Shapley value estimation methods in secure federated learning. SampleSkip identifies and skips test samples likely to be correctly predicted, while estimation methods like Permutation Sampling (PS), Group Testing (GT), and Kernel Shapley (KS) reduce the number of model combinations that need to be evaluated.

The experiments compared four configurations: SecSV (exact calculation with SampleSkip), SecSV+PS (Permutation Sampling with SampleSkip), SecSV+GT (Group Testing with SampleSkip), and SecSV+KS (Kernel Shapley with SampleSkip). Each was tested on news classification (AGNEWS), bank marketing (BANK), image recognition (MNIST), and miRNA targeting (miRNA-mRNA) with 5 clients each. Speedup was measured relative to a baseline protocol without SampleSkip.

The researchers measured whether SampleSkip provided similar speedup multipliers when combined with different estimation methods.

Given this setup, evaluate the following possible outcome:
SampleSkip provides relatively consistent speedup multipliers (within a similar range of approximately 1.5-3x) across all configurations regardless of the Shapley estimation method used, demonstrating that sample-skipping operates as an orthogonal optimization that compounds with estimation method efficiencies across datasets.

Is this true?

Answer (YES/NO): NO